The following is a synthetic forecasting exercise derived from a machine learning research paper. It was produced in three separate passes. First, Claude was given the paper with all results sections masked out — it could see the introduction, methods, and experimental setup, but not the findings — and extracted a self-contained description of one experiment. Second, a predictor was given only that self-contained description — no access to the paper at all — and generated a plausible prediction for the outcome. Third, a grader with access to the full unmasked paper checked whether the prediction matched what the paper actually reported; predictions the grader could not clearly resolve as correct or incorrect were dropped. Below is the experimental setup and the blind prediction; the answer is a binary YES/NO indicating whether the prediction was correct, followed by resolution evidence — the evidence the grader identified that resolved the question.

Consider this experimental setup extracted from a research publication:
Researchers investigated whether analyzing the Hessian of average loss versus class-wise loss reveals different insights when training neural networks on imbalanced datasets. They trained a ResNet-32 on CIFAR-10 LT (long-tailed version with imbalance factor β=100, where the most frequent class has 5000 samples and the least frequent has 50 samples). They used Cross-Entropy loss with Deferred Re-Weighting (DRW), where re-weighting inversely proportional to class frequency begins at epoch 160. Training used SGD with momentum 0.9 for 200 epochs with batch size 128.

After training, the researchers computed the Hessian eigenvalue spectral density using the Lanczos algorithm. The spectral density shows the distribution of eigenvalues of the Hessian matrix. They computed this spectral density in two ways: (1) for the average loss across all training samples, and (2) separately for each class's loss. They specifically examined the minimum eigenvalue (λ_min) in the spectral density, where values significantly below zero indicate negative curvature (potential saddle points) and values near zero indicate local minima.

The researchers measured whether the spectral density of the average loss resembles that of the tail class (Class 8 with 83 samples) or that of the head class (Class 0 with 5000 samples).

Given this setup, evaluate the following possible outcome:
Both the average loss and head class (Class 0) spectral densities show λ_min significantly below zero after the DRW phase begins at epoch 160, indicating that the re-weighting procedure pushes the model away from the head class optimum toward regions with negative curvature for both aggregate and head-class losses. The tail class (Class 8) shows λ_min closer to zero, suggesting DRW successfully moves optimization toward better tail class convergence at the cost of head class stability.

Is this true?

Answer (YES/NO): NO